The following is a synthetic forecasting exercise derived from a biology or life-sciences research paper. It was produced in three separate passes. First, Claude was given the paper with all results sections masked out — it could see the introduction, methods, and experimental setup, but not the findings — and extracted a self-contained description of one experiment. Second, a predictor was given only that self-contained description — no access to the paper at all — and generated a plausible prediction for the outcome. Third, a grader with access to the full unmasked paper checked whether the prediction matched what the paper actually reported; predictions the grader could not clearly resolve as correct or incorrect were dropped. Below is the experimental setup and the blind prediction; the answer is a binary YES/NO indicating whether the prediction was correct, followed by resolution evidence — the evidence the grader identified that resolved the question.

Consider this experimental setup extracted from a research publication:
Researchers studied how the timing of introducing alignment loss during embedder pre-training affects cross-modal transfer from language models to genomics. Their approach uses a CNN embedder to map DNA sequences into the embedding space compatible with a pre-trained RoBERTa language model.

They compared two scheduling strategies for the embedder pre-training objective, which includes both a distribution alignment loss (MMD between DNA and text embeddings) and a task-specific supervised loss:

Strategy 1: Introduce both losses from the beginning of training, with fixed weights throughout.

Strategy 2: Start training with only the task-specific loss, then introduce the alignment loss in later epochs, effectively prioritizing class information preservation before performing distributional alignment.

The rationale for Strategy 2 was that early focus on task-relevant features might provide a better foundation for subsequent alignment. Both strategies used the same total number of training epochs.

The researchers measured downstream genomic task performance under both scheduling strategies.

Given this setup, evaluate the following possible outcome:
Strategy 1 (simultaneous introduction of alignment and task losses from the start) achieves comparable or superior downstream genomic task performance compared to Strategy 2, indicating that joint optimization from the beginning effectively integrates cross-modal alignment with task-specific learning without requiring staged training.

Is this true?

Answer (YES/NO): NO